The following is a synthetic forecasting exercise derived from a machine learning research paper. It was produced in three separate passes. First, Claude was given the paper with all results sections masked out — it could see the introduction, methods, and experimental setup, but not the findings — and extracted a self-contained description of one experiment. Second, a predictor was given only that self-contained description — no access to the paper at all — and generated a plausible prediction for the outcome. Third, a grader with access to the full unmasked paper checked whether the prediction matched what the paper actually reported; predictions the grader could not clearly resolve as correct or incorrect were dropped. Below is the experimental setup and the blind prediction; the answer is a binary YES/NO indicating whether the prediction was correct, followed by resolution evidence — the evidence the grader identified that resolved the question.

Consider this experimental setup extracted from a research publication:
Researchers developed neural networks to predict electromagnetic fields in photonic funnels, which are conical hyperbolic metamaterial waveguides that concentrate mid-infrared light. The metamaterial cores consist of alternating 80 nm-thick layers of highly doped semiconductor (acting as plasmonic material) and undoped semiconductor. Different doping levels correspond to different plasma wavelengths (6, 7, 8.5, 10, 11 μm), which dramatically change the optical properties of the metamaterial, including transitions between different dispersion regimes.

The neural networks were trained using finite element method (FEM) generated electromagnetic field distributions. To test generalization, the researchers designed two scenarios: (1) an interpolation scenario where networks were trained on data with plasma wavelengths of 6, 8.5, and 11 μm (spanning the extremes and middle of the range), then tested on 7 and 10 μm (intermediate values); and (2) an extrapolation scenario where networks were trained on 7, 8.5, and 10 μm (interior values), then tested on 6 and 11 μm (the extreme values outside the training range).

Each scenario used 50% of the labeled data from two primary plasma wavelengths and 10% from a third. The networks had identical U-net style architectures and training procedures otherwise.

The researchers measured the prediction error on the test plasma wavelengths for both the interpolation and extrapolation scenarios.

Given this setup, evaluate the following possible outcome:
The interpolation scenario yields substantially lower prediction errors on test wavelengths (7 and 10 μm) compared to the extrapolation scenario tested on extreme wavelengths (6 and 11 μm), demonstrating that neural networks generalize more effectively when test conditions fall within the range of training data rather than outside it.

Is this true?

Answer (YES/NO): NO